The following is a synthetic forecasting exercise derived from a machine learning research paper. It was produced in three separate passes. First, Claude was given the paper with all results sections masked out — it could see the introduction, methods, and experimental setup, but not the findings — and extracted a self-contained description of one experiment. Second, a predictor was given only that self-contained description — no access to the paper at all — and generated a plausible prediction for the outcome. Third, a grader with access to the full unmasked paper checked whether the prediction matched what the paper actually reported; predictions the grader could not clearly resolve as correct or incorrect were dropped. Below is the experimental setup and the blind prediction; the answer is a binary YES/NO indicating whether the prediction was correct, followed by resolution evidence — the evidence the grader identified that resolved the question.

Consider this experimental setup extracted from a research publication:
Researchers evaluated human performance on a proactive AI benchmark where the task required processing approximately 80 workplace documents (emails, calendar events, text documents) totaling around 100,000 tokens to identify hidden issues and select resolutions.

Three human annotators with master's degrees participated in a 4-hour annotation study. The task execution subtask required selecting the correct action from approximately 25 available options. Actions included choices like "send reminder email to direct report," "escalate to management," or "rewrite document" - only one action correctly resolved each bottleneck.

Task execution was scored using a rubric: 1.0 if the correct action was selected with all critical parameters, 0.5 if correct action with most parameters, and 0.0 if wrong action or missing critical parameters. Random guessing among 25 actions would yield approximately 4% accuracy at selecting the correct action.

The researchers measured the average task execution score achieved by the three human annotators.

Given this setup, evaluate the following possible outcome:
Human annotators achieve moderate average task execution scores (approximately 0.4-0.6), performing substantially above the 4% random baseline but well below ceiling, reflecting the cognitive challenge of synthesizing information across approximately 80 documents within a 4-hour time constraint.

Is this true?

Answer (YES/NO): NO